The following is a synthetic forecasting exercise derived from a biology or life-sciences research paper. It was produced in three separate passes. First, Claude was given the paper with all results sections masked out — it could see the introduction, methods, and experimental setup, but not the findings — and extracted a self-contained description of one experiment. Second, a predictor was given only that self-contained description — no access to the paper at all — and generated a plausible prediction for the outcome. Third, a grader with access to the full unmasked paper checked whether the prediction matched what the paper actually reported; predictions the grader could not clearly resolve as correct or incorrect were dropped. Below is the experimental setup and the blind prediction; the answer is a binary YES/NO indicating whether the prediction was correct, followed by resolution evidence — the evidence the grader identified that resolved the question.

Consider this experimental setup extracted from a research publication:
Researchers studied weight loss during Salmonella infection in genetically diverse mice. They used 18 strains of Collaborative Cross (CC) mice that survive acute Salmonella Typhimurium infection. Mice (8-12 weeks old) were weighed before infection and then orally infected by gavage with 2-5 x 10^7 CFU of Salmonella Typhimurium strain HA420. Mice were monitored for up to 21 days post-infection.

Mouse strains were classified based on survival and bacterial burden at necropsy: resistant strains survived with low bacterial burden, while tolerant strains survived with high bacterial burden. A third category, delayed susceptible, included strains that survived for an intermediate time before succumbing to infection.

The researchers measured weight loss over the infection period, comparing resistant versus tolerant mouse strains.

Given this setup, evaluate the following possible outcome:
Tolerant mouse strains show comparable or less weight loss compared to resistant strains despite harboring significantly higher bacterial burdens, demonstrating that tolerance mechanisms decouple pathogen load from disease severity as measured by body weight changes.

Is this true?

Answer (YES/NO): NO